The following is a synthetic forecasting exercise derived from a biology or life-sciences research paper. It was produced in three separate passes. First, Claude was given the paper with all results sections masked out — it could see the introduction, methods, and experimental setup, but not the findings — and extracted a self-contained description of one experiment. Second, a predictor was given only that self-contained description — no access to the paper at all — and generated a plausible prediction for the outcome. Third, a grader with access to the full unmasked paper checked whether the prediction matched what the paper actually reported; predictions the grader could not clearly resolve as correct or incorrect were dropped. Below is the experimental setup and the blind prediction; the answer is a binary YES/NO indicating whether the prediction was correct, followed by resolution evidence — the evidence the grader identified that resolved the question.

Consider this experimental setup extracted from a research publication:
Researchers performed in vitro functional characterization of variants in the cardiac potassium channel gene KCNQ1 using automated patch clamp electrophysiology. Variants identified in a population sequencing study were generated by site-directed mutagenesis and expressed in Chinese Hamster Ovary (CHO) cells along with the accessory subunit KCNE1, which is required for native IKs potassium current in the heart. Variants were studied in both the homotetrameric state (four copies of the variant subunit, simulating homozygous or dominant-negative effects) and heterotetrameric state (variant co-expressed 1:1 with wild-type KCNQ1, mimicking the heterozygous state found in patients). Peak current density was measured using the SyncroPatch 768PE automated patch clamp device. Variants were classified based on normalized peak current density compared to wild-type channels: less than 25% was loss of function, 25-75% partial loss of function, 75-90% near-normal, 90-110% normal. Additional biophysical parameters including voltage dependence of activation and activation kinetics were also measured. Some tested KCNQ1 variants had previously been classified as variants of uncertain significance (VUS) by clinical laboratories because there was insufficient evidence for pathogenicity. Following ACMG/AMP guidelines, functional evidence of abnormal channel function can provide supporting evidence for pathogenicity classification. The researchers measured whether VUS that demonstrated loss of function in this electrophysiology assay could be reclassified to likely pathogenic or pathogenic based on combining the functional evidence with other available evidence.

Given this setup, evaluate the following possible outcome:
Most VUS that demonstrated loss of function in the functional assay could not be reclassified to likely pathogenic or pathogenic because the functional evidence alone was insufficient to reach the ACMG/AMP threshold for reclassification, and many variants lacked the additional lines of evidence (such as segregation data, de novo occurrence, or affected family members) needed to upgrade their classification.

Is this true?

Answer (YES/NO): NO